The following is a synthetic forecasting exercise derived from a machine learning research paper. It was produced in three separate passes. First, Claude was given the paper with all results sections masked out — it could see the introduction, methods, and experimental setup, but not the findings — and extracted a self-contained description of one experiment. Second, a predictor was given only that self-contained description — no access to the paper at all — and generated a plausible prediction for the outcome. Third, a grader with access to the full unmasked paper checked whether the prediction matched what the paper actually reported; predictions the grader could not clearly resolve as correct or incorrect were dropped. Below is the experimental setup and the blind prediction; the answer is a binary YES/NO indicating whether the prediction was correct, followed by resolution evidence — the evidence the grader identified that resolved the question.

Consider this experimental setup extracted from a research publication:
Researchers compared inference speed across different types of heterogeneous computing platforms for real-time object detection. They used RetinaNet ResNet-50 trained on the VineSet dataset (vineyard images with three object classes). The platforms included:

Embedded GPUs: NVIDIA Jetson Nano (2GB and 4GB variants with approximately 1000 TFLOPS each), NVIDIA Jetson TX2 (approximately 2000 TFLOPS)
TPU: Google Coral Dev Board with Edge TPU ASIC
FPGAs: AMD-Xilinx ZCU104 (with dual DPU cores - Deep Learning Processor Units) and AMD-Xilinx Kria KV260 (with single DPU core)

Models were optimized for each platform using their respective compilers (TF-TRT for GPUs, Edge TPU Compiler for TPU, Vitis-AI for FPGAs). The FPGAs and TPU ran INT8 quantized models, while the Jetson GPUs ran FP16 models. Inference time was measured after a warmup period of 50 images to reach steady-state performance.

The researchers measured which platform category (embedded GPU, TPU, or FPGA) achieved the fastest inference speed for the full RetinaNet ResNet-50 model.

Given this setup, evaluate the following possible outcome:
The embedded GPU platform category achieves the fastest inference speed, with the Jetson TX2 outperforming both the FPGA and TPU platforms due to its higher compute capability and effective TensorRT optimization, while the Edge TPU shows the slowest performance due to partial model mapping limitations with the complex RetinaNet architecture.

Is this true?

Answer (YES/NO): NO